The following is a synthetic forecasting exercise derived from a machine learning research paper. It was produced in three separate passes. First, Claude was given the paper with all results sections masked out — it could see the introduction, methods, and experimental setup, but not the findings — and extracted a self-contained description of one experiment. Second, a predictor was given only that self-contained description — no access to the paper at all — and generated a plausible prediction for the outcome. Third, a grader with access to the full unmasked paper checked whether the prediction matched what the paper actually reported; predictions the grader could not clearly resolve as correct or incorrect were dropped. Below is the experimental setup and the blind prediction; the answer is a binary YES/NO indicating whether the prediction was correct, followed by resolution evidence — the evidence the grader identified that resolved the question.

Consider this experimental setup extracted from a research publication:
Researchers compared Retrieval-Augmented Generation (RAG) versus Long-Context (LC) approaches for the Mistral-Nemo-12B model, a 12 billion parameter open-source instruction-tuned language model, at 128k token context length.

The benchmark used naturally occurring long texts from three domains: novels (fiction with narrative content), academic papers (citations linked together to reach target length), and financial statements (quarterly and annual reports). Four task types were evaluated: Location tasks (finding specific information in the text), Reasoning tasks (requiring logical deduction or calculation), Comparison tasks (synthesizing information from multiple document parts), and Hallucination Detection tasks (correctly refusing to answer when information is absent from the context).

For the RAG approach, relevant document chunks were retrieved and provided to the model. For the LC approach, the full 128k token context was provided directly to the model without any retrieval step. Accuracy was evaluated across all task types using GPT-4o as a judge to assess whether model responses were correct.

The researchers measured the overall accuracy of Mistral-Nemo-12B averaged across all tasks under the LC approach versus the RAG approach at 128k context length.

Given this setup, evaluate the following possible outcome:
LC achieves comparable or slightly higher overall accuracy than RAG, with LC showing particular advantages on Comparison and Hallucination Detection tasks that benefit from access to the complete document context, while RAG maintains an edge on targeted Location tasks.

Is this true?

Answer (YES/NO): NO